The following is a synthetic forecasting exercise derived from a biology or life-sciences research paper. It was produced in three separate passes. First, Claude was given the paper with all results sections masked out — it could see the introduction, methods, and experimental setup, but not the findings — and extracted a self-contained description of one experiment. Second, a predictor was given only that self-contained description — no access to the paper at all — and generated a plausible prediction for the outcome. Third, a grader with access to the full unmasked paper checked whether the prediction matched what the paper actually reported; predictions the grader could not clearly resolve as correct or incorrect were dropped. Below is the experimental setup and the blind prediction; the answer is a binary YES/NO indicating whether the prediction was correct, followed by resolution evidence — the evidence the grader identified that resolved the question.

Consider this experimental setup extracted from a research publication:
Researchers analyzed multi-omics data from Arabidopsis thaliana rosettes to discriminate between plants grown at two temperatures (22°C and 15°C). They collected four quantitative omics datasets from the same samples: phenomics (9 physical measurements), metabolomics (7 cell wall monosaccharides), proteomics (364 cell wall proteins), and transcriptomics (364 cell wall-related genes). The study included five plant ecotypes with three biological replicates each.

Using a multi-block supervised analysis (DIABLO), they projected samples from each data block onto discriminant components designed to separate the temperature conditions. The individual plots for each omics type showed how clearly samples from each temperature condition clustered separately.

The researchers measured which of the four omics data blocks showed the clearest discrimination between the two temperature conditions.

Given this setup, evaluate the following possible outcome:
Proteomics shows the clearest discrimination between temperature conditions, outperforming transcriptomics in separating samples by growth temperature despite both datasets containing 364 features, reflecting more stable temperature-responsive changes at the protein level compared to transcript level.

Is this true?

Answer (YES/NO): NO